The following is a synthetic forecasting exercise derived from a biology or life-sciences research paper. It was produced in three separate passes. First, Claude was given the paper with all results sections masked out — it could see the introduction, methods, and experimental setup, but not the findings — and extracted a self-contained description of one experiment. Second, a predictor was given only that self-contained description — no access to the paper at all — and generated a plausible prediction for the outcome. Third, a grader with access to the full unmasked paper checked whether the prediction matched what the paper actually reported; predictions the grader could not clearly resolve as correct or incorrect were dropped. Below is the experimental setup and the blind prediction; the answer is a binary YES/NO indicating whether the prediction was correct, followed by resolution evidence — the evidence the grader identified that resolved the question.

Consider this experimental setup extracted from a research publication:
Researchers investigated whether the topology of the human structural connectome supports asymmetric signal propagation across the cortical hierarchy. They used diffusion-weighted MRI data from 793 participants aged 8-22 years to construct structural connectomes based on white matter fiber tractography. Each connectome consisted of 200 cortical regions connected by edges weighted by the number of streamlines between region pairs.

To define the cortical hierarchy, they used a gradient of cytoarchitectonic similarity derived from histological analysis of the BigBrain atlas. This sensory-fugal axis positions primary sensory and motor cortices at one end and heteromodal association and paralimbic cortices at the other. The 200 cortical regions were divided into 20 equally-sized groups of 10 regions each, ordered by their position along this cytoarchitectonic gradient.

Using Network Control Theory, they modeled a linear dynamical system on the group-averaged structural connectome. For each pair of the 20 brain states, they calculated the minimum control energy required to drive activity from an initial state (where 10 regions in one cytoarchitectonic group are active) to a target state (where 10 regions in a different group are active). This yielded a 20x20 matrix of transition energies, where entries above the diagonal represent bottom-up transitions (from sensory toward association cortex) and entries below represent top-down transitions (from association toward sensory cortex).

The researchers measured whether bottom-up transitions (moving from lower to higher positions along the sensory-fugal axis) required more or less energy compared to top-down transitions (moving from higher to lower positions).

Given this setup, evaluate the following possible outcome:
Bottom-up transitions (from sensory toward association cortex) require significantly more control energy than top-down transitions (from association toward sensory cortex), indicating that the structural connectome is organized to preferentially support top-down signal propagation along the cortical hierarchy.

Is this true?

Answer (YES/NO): NO